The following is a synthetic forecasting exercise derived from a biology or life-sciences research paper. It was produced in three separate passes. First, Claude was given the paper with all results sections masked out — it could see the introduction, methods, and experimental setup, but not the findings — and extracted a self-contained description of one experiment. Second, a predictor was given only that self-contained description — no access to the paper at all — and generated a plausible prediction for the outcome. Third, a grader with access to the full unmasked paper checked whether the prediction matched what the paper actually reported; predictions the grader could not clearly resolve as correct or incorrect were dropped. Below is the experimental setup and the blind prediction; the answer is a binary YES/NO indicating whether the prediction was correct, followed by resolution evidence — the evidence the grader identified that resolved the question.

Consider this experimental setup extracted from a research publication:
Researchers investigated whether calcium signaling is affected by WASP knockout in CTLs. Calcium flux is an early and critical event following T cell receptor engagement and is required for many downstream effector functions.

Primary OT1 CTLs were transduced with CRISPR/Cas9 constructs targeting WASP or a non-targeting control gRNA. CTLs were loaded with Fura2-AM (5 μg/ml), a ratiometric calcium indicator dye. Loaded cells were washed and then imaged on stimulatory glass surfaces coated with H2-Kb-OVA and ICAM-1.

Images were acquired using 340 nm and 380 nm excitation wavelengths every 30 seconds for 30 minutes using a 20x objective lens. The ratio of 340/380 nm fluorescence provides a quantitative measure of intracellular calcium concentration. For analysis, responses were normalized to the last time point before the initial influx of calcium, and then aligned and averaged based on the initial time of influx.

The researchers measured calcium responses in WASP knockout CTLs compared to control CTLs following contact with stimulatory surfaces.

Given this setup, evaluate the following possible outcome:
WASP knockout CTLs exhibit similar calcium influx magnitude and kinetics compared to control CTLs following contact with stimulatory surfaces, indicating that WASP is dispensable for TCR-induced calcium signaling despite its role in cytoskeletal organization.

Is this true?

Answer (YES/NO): YES